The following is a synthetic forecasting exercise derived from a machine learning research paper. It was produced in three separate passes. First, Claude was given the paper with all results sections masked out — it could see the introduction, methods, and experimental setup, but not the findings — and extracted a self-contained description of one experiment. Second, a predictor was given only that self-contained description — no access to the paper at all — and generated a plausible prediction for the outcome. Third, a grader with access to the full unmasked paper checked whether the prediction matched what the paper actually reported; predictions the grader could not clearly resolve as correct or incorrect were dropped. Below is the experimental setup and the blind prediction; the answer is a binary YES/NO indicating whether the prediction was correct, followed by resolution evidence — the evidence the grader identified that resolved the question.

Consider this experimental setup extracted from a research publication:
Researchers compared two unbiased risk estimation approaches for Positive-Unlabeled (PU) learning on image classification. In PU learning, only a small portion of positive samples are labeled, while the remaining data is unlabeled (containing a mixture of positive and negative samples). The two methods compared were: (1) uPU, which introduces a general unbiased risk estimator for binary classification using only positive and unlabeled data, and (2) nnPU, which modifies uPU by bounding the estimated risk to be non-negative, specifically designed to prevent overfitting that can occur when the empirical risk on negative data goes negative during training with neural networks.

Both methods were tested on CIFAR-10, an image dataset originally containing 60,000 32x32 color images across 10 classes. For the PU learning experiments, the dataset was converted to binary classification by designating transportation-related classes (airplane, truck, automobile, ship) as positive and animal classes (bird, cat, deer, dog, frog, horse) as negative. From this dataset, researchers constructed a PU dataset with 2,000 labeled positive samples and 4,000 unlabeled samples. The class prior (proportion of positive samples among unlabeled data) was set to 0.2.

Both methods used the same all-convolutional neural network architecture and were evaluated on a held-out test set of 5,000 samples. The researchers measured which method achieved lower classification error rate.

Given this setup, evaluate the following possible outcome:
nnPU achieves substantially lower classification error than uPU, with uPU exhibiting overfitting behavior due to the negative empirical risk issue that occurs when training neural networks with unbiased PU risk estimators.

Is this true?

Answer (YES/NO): NO